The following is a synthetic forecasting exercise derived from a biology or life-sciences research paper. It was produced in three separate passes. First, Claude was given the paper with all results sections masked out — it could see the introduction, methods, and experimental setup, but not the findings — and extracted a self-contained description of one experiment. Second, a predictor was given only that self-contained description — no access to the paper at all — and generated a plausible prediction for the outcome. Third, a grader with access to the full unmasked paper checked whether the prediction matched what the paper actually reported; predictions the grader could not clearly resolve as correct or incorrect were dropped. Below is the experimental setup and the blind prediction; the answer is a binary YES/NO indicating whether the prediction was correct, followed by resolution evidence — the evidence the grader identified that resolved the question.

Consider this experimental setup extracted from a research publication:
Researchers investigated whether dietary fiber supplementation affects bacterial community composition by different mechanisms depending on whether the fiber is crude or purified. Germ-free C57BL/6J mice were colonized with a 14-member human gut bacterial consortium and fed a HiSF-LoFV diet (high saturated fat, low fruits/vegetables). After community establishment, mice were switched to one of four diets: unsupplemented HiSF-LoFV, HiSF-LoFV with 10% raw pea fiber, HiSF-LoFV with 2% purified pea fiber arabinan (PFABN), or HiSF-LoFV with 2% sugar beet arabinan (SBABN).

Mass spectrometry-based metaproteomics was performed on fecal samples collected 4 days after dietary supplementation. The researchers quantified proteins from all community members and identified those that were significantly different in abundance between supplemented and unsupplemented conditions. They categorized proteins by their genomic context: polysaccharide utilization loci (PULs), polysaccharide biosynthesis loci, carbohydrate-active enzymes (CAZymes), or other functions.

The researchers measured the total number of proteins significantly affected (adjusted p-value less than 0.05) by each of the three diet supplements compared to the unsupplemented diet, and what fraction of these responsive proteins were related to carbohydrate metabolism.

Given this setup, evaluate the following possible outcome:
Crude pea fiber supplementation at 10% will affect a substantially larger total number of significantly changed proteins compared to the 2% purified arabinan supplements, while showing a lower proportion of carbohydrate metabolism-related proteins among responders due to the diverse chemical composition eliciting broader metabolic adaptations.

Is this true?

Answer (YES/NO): YES